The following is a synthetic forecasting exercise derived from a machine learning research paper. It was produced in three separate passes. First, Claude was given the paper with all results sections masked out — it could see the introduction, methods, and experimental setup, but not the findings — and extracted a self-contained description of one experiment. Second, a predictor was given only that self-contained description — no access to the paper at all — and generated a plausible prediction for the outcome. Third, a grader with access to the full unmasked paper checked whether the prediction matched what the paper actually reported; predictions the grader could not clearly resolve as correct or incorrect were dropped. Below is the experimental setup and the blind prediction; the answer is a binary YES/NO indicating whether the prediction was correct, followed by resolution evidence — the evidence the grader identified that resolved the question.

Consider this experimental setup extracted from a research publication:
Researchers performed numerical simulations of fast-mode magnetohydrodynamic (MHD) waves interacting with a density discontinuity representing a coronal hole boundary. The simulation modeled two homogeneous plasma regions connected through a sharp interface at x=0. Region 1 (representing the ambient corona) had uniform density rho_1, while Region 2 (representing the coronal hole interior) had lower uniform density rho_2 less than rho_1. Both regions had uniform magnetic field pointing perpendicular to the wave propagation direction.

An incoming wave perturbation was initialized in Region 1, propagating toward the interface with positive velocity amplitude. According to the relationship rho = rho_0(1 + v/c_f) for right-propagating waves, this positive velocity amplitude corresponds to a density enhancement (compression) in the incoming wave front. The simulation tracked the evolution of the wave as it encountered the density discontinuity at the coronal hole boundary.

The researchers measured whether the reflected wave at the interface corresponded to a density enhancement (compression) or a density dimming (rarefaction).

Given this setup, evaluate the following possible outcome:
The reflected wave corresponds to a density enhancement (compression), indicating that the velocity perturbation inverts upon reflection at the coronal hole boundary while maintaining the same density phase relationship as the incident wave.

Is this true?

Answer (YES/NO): NO